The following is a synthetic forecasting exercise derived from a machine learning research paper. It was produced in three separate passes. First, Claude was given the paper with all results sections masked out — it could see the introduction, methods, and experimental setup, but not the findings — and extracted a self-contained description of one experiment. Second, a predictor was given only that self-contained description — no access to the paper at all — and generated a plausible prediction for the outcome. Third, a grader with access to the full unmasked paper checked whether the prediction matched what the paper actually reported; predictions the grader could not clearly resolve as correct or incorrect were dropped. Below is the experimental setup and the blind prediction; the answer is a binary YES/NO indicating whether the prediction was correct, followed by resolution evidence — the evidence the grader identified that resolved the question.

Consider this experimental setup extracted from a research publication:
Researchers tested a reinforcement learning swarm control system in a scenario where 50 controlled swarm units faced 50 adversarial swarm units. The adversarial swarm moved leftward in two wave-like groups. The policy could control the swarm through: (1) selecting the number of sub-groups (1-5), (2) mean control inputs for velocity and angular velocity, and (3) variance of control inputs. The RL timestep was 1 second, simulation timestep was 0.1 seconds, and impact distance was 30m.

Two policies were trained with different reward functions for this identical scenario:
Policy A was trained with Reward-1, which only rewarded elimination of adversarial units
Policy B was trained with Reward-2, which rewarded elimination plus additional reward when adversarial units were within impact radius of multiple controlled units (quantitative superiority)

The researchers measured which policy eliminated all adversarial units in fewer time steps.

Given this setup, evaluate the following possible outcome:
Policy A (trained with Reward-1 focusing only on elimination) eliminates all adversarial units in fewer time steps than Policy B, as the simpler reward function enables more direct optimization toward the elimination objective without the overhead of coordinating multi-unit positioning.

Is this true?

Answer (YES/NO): NO